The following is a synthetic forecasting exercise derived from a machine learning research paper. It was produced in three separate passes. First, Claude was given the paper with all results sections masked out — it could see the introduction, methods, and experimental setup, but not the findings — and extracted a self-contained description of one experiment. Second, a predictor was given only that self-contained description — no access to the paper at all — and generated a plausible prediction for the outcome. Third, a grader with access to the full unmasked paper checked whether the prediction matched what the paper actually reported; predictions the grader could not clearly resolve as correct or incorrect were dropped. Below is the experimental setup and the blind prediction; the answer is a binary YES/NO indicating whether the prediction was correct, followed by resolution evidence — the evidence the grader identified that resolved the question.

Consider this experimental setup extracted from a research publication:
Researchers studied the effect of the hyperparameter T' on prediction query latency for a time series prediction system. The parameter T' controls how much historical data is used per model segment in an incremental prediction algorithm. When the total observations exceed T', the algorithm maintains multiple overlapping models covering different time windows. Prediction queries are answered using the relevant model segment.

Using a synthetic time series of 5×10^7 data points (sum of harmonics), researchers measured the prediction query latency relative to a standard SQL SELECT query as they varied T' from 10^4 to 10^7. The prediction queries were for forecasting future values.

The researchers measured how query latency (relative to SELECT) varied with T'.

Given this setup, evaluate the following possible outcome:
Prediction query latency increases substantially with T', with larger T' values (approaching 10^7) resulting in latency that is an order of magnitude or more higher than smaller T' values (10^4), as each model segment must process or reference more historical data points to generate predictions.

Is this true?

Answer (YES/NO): NO